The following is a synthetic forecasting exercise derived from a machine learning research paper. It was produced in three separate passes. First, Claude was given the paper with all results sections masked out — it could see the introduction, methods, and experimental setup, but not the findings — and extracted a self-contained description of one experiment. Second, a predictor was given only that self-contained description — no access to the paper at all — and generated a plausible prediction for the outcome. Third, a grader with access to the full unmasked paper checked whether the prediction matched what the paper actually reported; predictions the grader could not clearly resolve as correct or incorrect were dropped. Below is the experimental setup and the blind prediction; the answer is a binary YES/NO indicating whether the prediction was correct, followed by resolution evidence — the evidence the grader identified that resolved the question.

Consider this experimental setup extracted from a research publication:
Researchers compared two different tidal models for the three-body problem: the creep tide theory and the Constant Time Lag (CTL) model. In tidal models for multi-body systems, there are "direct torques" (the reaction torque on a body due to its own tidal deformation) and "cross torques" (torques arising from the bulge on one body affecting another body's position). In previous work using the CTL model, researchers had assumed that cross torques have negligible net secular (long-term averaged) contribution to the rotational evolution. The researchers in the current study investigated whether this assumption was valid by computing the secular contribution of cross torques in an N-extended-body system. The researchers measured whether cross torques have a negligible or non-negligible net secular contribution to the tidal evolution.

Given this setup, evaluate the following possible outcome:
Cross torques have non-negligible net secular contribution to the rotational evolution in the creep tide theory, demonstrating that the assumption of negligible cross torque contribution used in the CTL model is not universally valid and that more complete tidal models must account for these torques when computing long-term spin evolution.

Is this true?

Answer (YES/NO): YES